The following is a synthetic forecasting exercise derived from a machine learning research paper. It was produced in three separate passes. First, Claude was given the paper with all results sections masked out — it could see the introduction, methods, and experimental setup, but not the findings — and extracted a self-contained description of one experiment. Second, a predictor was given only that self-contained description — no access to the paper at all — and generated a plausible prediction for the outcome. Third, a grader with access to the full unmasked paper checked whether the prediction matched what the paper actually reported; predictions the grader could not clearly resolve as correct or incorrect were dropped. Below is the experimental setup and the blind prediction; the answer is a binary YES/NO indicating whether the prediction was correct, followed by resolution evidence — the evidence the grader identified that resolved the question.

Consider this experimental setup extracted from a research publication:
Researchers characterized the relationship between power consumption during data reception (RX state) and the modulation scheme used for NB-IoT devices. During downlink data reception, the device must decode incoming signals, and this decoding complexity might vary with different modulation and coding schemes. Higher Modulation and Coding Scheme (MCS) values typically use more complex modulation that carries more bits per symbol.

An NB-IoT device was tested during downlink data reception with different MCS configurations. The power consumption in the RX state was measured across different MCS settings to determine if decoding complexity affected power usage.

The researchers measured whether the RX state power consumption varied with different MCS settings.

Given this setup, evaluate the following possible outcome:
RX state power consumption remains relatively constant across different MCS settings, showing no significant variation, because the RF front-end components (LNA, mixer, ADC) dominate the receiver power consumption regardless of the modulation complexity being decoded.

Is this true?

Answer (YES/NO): YES